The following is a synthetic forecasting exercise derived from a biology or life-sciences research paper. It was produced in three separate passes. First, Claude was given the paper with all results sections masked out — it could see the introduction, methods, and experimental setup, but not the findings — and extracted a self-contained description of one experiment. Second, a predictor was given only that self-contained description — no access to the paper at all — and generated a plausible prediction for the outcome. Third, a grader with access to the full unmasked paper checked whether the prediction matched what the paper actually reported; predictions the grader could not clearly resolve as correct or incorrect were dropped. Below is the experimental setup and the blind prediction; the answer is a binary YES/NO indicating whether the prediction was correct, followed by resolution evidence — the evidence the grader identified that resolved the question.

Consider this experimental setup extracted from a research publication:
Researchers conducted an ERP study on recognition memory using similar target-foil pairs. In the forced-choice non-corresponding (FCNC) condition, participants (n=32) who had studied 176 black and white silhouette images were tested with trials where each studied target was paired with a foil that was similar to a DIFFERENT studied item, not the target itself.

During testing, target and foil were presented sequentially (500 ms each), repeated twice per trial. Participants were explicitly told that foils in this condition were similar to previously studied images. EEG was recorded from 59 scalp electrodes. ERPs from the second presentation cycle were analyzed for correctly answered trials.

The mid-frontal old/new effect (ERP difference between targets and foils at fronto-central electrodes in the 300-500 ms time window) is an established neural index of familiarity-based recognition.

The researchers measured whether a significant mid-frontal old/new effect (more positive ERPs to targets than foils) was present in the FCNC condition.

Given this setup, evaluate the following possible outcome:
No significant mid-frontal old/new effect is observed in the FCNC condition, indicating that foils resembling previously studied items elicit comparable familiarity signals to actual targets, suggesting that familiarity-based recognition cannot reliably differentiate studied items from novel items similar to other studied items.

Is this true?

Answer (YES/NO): YES